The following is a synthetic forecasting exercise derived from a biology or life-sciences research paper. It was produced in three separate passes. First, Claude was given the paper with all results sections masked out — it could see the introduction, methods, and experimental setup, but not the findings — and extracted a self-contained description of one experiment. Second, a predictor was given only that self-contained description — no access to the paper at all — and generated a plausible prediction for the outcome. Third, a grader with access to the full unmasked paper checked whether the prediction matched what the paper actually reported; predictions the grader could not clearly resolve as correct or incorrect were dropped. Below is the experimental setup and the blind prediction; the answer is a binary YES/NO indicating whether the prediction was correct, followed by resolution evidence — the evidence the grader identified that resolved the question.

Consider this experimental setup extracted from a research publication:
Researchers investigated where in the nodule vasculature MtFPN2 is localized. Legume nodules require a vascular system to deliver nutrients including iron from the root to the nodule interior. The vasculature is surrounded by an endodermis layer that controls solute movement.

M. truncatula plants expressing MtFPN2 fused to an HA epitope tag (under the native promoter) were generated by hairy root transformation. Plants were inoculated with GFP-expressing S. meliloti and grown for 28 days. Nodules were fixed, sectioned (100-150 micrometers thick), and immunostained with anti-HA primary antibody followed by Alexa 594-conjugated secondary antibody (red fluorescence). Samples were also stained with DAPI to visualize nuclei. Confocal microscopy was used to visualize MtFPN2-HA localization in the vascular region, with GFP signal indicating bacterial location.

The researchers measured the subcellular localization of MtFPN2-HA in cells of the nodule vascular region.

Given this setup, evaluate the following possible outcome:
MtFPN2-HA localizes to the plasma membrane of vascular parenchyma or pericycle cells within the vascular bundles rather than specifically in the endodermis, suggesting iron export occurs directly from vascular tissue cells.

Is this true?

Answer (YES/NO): NO